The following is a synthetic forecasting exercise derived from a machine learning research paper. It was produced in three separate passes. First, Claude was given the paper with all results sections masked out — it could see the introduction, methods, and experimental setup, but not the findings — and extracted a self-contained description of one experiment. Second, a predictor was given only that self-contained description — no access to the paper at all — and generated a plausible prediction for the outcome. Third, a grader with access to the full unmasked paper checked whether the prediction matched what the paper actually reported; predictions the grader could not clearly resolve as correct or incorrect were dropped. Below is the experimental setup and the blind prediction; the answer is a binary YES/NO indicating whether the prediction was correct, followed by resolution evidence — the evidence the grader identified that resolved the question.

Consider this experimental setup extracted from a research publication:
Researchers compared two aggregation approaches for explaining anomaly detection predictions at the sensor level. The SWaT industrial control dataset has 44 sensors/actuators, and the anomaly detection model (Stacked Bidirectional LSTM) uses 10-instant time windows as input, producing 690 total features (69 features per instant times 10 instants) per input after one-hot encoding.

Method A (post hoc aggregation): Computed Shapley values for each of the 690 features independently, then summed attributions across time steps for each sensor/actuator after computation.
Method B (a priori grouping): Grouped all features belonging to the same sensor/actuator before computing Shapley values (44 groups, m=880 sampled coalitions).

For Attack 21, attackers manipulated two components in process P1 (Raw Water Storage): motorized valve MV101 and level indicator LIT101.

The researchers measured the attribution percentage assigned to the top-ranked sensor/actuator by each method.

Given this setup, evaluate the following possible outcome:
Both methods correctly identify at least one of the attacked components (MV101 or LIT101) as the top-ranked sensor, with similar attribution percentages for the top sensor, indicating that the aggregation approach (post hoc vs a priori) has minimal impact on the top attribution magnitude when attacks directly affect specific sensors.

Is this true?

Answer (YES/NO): NO